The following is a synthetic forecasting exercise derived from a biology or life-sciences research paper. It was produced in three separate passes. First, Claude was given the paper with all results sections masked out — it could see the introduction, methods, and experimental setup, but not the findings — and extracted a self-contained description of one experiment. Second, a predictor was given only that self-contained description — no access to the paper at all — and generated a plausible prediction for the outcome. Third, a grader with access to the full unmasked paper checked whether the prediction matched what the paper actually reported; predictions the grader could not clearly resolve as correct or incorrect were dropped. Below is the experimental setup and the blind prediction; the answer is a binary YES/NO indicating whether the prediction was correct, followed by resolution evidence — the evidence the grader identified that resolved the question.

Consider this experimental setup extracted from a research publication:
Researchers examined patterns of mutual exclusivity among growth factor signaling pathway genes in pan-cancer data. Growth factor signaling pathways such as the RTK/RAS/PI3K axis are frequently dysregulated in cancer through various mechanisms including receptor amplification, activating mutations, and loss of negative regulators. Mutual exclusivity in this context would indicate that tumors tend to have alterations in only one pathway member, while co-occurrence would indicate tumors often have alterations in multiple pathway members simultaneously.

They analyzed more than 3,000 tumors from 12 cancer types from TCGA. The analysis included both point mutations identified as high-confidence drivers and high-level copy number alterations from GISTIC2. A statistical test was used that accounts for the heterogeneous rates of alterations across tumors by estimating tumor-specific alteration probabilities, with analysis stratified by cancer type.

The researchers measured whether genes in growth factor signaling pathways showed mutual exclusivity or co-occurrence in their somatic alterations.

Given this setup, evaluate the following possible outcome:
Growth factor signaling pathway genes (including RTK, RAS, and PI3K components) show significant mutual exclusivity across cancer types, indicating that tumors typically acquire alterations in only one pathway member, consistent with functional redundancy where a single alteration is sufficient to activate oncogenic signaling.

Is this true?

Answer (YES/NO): YES